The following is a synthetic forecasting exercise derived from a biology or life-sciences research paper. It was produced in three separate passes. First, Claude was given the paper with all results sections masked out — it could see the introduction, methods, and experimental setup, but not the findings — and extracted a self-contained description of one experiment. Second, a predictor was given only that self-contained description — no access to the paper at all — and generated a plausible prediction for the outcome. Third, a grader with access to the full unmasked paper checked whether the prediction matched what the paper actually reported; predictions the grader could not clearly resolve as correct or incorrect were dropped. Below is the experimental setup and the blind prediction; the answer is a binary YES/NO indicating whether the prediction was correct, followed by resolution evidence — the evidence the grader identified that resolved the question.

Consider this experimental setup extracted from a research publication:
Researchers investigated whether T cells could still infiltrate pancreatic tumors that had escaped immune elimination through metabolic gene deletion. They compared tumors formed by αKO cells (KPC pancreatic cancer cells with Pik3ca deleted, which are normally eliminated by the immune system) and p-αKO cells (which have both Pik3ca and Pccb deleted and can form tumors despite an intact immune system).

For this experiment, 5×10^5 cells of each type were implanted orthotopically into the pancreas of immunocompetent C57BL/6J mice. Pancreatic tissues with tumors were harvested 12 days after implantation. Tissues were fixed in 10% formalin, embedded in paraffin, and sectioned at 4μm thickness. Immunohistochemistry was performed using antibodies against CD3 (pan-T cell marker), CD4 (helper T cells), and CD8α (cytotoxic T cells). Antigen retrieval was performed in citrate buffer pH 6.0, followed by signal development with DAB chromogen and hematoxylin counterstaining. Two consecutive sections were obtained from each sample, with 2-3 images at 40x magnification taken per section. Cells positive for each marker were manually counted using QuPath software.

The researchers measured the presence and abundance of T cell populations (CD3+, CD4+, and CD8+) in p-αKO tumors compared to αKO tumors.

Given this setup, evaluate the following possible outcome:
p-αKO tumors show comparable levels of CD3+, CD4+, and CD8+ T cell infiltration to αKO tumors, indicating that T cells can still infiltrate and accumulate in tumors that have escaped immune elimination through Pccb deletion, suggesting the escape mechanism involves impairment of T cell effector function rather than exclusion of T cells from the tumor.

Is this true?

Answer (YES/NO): YES